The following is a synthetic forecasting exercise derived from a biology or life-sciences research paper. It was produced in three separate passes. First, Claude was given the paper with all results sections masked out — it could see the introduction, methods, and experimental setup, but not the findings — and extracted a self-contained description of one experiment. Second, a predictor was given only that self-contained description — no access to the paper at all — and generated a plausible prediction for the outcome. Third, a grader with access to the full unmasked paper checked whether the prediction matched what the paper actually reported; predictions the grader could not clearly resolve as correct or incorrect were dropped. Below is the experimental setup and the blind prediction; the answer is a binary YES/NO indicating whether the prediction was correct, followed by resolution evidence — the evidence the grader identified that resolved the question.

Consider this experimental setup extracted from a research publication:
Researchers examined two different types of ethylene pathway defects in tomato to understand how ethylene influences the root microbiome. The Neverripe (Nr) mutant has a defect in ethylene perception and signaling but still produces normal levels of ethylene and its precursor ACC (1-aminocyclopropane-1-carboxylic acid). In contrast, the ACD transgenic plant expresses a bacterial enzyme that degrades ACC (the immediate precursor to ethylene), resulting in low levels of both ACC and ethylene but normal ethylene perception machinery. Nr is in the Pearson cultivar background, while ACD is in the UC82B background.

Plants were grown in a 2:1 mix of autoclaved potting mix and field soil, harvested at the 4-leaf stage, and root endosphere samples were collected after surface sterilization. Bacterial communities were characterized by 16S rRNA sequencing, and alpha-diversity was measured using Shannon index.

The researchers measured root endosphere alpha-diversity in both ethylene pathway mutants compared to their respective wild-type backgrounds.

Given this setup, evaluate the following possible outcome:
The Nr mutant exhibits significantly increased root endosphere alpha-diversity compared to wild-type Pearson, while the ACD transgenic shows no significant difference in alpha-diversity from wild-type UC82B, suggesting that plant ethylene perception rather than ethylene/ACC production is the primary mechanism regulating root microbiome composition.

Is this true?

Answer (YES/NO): NO